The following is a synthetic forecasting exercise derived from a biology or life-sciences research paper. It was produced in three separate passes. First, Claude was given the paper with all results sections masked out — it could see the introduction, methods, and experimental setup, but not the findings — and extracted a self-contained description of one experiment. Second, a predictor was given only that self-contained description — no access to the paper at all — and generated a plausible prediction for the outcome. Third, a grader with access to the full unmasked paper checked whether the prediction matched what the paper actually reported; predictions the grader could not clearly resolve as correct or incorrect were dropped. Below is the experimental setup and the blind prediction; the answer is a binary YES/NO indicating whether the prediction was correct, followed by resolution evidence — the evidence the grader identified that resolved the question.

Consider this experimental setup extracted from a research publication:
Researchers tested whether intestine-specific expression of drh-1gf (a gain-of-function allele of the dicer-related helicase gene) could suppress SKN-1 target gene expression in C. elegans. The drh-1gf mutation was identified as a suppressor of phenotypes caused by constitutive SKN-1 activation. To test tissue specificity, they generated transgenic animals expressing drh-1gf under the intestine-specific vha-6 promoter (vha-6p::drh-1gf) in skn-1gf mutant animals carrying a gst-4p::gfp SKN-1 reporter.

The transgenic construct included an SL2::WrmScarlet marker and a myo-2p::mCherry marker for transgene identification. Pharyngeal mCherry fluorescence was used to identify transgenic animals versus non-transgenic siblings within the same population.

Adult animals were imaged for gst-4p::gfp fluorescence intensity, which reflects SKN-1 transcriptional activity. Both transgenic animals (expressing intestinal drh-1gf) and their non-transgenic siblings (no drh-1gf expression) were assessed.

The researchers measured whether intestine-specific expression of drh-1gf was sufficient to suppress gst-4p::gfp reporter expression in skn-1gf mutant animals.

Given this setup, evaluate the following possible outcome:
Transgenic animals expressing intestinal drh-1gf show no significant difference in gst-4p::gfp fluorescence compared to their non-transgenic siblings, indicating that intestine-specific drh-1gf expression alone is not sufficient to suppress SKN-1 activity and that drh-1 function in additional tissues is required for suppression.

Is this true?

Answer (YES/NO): NO